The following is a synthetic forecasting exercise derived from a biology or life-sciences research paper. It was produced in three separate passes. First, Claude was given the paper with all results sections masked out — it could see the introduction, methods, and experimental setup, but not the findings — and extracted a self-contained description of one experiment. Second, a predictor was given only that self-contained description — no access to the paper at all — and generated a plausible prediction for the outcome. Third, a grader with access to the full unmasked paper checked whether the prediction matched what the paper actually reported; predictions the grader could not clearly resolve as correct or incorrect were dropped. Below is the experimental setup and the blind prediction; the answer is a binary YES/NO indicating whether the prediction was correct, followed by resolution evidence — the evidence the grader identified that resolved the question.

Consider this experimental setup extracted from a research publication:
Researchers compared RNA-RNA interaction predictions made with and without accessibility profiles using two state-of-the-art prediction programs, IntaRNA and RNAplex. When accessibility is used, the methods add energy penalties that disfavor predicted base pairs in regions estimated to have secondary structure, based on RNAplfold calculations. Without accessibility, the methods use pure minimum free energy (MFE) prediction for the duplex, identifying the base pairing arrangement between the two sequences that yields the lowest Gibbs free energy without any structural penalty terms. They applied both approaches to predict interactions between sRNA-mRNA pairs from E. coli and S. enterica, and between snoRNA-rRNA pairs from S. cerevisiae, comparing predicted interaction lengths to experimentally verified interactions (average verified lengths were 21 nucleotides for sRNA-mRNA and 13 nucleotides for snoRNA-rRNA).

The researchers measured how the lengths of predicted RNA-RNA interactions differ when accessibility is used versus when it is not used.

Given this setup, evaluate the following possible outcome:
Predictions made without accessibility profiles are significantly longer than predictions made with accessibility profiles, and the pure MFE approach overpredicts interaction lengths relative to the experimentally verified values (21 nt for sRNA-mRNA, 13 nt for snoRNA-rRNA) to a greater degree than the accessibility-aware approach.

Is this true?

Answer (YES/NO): YES